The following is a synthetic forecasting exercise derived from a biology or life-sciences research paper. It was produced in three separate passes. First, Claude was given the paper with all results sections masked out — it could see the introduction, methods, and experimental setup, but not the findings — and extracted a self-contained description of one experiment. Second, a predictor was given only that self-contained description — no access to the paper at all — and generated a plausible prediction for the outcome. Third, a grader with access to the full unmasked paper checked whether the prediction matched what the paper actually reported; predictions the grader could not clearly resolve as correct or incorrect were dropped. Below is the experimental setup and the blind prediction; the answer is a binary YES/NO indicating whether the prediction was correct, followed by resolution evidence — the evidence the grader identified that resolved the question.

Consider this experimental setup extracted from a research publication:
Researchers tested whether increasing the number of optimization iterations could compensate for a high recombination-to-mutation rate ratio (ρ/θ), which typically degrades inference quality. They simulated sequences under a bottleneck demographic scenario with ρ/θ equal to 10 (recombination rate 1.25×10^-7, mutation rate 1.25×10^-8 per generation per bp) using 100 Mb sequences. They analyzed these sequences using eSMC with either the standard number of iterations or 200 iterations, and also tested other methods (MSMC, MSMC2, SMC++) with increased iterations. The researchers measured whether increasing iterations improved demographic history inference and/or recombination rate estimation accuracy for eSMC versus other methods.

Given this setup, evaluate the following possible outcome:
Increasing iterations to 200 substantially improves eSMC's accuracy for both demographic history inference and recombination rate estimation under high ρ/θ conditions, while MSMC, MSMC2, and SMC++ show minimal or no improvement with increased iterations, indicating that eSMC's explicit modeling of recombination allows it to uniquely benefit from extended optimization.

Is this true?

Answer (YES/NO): NO